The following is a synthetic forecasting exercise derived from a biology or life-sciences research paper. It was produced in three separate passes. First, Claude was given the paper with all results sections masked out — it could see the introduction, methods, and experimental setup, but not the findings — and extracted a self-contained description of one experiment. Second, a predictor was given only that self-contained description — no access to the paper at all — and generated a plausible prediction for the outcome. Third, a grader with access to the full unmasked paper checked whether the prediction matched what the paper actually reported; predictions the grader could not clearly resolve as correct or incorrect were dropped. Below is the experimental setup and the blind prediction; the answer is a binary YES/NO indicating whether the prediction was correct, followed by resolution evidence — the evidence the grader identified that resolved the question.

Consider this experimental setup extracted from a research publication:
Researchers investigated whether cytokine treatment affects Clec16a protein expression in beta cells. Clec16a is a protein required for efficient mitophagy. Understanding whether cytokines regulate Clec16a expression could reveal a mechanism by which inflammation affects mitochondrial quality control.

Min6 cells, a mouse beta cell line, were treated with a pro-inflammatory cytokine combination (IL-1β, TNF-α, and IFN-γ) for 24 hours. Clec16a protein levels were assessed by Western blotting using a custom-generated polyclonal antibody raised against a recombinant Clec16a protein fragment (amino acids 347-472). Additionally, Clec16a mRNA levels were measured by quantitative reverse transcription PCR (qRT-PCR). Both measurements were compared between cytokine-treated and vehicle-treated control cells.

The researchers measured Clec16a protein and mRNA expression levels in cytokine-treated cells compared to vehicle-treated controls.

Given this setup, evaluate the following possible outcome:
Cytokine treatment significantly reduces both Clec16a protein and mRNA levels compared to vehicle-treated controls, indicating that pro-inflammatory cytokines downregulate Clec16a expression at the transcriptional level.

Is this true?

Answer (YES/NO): NO